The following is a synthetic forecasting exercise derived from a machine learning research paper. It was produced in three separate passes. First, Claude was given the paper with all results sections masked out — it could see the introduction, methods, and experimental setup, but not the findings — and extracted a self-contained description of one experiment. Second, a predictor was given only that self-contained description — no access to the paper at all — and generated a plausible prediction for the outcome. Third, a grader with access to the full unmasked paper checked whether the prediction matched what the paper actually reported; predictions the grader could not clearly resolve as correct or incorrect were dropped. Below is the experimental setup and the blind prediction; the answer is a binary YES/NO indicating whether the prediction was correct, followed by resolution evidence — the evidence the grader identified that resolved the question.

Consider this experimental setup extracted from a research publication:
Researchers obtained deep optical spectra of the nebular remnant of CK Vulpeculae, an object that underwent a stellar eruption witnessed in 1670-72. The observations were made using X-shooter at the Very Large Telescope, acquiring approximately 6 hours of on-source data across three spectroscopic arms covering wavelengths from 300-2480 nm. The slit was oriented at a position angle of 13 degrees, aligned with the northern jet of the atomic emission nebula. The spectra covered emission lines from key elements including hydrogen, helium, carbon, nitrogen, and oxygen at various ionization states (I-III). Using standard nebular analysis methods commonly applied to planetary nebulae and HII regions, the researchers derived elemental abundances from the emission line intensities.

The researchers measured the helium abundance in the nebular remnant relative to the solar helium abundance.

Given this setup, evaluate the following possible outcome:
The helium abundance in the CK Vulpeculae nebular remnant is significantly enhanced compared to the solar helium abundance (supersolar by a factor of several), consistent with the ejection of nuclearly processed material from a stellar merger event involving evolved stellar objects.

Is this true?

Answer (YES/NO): NO